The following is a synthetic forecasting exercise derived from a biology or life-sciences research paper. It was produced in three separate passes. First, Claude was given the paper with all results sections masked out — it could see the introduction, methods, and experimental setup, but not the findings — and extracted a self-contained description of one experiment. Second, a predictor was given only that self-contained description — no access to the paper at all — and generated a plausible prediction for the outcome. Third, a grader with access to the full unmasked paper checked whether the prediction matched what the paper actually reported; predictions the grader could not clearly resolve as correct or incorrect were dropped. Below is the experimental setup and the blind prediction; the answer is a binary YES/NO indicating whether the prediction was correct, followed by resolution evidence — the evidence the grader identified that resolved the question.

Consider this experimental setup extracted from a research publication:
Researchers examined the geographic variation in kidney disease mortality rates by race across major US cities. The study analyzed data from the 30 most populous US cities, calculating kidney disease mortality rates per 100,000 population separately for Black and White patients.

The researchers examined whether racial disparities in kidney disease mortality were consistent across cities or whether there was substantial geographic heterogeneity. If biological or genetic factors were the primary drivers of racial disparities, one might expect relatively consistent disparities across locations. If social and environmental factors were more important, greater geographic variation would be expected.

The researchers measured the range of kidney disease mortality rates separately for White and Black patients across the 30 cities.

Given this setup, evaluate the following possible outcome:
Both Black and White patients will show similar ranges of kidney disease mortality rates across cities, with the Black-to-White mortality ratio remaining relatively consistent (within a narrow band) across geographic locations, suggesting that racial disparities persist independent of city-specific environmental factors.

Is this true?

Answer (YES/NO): NO